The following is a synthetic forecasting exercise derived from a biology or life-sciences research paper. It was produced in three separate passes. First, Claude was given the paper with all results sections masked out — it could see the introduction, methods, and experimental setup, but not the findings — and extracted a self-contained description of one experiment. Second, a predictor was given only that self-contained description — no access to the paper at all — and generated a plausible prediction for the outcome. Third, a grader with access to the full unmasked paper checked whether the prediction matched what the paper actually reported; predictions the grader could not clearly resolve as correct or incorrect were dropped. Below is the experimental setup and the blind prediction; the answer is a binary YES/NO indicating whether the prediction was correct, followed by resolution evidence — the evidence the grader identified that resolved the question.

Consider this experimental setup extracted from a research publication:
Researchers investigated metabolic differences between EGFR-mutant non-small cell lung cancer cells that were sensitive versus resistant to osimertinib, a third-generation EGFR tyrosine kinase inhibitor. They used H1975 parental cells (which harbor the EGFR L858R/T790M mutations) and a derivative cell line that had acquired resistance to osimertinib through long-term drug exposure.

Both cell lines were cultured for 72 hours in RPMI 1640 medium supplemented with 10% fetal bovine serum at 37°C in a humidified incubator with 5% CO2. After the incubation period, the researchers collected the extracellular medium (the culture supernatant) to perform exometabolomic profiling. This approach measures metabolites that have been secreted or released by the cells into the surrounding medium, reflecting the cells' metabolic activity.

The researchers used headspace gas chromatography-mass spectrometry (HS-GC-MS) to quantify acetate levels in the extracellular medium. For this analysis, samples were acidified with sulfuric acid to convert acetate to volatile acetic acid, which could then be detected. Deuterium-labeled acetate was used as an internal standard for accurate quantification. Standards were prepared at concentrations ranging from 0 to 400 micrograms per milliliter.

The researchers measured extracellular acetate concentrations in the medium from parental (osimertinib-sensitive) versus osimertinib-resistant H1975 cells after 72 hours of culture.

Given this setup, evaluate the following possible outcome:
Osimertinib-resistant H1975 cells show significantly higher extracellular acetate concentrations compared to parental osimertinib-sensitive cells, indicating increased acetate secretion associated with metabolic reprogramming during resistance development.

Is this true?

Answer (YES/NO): YES